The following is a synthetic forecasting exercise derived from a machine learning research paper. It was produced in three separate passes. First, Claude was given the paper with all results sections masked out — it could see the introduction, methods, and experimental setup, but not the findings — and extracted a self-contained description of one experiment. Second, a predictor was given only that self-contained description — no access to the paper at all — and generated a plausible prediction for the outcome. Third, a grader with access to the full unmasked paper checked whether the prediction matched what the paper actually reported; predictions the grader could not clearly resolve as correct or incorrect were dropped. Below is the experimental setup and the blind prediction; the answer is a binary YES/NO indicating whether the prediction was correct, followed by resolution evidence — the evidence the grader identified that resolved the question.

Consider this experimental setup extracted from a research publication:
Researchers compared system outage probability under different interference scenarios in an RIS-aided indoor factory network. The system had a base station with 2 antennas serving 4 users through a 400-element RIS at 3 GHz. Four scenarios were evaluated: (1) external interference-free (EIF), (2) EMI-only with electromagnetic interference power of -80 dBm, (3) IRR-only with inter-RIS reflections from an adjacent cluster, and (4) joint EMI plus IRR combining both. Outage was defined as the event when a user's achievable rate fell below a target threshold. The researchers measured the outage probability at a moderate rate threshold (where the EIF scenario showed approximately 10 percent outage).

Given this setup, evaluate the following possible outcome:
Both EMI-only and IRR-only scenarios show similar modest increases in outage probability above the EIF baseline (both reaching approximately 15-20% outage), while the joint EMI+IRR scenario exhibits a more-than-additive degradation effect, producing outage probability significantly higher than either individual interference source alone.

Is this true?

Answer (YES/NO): NO